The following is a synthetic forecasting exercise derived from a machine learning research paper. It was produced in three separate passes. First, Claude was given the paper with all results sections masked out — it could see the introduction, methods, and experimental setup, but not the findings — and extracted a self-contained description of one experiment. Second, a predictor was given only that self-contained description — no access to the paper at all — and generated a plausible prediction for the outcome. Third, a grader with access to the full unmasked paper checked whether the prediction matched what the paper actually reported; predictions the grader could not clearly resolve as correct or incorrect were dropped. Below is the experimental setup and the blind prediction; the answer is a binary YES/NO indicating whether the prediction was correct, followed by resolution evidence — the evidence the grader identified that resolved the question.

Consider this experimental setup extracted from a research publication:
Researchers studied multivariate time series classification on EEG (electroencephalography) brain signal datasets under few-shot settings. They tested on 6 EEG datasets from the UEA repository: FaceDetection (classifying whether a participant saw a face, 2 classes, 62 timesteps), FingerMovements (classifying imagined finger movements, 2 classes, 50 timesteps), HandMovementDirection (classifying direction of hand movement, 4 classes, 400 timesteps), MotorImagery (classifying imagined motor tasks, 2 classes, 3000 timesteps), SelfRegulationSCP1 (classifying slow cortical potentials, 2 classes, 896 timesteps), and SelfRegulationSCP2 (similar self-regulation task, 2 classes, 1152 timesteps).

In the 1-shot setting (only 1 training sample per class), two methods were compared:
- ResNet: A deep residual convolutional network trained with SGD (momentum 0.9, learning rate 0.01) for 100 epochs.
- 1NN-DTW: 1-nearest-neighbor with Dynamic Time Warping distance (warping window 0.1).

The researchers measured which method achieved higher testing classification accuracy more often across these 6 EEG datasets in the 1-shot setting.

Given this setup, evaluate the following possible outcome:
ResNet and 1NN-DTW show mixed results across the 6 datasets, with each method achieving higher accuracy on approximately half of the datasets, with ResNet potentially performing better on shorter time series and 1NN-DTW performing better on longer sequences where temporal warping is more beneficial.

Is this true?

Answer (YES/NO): NO